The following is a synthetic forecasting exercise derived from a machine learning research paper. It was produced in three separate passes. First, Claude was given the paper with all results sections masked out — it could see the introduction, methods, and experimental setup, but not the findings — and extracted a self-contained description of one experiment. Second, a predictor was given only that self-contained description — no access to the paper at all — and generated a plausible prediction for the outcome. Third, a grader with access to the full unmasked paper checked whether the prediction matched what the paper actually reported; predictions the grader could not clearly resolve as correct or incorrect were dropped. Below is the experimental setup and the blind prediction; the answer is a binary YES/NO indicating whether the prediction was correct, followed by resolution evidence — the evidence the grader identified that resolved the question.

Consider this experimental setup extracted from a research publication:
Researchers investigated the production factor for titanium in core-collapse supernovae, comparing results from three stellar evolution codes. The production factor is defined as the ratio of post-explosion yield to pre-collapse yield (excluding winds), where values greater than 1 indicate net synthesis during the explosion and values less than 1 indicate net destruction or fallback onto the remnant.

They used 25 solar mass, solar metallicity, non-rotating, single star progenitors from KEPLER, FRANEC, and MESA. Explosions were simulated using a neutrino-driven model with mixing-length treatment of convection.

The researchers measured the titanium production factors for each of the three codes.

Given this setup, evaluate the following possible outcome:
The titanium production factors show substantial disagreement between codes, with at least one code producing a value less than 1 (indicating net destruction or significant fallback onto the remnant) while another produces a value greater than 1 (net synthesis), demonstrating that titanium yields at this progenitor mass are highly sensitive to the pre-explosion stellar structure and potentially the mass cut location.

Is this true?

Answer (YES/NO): YES